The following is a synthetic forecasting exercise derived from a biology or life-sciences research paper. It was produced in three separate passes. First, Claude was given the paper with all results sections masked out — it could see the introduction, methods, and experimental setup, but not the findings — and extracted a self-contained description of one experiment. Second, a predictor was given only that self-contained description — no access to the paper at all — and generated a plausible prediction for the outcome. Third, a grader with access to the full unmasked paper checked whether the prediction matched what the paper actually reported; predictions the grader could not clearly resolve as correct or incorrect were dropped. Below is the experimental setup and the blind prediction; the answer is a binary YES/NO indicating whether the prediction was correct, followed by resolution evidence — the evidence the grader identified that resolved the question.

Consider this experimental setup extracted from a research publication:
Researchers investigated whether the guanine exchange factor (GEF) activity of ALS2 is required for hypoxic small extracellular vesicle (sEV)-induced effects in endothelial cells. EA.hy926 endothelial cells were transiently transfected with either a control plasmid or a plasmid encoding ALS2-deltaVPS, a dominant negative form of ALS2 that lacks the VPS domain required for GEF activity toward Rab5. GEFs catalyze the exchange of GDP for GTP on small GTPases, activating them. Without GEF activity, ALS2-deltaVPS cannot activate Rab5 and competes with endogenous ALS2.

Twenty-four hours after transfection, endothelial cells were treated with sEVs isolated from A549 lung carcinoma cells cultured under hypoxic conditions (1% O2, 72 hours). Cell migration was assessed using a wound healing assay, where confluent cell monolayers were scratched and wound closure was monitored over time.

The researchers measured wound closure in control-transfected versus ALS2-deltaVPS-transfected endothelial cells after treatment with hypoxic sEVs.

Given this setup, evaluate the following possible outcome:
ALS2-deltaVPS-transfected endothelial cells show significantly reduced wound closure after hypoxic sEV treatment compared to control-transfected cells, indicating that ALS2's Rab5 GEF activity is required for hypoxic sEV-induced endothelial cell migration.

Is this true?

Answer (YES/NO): YES